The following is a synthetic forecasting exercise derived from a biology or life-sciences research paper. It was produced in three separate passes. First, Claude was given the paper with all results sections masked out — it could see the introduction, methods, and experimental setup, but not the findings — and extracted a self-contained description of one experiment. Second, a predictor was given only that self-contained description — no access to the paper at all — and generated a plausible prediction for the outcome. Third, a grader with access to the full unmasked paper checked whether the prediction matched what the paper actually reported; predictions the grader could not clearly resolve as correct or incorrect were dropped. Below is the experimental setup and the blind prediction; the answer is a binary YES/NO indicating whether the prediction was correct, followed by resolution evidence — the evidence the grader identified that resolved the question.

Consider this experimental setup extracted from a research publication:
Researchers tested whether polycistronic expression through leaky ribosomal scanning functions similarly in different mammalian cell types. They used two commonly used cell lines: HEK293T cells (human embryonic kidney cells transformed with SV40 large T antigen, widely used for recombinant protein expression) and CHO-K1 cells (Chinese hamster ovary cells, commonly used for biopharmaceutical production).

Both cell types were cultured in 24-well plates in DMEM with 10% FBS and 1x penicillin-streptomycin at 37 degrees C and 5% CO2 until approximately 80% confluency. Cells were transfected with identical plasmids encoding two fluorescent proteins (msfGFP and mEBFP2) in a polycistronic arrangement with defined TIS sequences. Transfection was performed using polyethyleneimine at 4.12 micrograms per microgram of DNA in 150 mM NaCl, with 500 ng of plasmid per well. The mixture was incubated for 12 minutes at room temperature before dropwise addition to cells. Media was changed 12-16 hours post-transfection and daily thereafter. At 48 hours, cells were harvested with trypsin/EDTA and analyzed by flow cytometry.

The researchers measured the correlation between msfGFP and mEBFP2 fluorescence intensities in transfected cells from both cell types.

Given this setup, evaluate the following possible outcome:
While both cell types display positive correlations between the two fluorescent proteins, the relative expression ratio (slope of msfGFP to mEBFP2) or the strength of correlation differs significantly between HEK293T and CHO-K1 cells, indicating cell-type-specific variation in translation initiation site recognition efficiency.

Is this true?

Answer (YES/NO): NO